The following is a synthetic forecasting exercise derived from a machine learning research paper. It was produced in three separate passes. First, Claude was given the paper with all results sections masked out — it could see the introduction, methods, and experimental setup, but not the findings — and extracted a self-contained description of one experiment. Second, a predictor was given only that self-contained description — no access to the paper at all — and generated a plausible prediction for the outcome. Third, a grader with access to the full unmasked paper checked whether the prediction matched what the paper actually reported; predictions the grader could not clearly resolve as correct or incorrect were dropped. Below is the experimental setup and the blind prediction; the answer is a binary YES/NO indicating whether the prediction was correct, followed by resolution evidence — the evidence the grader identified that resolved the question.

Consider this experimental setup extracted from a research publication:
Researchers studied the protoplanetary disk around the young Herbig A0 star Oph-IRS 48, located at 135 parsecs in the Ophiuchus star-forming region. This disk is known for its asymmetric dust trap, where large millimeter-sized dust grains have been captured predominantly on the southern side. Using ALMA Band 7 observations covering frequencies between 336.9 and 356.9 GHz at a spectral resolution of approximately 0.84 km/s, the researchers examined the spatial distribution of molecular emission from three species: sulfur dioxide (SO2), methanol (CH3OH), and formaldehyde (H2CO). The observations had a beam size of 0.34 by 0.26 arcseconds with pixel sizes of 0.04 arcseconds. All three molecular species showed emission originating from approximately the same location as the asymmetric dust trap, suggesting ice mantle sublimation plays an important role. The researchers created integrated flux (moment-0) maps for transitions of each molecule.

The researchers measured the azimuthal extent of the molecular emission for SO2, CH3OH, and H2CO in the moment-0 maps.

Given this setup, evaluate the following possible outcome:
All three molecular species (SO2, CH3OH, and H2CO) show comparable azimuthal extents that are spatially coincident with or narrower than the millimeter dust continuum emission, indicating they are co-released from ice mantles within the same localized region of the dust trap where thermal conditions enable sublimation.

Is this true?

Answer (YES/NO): NO